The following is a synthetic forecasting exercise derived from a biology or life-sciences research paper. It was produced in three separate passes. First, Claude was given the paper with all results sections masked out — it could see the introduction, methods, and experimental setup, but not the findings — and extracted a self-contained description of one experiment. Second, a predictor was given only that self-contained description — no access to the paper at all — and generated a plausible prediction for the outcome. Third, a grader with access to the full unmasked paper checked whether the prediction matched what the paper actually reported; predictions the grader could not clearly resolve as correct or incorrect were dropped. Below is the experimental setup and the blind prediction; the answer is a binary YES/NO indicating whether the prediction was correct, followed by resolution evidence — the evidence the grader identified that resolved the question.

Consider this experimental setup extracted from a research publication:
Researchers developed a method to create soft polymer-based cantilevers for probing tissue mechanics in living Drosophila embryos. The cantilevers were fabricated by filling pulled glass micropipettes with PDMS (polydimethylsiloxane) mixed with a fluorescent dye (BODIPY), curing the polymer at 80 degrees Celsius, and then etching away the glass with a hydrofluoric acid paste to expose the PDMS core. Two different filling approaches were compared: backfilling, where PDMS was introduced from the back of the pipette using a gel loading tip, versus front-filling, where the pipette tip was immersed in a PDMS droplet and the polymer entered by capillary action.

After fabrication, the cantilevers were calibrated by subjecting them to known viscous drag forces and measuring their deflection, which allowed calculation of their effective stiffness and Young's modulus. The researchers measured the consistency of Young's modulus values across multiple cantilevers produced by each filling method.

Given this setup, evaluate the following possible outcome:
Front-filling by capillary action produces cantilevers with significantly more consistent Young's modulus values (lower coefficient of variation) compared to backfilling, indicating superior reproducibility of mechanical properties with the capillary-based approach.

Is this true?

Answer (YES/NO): YES